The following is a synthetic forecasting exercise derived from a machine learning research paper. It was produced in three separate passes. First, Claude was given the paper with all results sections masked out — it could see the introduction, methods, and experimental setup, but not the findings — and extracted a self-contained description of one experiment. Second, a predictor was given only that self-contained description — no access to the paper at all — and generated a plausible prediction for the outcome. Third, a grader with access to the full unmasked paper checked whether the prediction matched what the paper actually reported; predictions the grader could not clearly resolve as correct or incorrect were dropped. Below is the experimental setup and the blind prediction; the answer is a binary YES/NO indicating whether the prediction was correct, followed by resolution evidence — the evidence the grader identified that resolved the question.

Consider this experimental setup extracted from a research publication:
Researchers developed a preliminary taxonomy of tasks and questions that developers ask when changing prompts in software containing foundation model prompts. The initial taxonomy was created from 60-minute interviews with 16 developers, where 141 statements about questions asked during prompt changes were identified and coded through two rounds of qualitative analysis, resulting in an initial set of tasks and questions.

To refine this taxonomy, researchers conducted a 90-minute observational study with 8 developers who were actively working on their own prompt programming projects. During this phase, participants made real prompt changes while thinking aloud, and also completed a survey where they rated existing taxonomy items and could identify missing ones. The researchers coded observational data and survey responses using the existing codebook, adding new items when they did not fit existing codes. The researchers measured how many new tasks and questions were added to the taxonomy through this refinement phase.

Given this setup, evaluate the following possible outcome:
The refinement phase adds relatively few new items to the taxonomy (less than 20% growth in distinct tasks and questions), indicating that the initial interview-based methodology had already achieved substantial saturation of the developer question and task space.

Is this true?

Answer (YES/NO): YES